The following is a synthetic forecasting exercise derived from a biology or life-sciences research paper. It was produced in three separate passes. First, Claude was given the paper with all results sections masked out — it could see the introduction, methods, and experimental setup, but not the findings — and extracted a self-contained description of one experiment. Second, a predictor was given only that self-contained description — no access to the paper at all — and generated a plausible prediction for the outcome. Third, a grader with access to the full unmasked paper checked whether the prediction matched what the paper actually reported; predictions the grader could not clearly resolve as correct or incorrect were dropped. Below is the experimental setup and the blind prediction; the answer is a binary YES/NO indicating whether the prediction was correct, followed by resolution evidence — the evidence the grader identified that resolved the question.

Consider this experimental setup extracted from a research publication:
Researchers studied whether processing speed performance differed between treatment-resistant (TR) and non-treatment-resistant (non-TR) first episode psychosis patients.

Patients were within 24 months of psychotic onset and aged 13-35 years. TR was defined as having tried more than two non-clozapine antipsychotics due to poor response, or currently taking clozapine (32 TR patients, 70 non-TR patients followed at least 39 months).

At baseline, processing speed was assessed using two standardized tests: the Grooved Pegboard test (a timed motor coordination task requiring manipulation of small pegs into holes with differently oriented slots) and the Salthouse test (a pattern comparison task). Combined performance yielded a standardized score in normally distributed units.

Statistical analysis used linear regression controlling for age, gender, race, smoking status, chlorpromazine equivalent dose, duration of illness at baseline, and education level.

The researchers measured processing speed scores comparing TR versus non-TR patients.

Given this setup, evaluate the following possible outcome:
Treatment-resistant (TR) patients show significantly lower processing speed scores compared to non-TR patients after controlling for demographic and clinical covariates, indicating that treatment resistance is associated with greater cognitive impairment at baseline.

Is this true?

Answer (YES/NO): NO